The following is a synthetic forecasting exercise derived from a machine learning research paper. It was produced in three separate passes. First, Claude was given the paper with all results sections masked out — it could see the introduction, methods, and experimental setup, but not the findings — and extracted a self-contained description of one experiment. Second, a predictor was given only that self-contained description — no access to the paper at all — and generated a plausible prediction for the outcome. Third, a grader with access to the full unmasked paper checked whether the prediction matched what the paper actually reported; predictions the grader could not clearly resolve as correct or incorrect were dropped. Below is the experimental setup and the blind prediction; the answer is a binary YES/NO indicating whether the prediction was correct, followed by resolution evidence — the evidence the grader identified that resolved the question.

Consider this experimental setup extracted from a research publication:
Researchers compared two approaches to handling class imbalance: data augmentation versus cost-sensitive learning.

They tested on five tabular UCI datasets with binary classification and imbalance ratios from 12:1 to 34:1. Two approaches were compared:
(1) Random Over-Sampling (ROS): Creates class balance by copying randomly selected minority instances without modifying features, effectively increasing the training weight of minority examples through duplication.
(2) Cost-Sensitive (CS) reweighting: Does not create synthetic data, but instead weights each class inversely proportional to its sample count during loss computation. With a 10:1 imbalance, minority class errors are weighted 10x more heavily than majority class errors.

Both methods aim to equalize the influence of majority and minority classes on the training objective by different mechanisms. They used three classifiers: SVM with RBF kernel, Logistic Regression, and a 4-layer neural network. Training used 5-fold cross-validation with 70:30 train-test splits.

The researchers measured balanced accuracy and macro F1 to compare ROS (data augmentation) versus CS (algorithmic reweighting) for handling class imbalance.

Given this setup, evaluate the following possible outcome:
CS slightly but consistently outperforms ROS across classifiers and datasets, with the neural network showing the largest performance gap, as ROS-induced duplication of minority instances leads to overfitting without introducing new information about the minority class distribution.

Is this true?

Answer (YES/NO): NO